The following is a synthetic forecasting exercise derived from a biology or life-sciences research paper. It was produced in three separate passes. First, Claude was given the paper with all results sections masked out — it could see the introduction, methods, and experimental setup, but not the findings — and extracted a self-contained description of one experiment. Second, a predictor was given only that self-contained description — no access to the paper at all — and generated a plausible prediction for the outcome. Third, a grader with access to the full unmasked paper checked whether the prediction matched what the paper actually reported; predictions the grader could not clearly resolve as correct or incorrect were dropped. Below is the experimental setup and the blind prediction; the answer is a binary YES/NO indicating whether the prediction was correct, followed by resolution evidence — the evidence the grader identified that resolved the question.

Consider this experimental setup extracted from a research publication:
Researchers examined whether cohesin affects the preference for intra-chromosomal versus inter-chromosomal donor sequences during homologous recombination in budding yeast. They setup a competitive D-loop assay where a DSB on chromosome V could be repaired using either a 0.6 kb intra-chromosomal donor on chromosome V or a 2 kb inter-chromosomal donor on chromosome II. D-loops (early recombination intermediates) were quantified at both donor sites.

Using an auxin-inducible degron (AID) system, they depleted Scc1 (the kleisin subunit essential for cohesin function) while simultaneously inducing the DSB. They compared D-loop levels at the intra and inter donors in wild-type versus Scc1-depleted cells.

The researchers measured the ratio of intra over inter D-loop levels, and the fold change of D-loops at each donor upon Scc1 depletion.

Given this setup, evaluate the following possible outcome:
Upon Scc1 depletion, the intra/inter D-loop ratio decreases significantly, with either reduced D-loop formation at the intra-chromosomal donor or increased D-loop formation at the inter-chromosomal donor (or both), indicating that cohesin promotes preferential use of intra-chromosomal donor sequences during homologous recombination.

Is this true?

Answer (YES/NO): YES